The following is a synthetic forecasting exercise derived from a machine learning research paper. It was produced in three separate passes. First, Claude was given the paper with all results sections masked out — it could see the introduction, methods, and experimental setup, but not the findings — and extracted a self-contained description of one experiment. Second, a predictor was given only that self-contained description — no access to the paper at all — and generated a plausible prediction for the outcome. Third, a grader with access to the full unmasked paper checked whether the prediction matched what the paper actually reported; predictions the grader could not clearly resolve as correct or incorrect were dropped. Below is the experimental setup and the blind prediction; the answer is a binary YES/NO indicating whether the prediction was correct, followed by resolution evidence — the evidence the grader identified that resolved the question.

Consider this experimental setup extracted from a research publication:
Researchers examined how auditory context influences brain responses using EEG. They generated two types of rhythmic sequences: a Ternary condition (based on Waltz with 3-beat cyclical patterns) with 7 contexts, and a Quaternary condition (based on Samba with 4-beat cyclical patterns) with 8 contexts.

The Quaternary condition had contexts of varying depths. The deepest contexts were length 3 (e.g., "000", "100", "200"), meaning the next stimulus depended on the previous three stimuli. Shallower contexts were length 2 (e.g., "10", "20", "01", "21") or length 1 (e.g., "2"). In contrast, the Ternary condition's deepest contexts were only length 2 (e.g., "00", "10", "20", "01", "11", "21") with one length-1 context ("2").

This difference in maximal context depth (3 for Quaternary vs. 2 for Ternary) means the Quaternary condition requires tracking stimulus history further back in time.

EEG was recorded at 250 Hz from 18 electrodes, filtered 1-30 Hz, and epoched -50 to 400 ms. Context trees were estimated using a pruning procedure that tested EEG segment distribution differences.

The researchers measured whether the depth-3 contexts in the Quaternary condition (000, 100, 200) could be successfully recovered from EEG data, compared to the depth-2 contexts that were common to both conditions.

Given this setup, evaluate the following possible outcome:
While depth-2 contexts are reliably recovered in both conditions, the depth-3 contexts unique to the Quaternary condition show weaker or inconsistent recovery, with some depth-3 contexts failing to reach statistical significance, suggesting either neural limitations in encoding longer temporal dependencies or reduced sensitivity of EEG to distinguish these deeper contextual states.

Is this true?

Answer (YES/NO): NO